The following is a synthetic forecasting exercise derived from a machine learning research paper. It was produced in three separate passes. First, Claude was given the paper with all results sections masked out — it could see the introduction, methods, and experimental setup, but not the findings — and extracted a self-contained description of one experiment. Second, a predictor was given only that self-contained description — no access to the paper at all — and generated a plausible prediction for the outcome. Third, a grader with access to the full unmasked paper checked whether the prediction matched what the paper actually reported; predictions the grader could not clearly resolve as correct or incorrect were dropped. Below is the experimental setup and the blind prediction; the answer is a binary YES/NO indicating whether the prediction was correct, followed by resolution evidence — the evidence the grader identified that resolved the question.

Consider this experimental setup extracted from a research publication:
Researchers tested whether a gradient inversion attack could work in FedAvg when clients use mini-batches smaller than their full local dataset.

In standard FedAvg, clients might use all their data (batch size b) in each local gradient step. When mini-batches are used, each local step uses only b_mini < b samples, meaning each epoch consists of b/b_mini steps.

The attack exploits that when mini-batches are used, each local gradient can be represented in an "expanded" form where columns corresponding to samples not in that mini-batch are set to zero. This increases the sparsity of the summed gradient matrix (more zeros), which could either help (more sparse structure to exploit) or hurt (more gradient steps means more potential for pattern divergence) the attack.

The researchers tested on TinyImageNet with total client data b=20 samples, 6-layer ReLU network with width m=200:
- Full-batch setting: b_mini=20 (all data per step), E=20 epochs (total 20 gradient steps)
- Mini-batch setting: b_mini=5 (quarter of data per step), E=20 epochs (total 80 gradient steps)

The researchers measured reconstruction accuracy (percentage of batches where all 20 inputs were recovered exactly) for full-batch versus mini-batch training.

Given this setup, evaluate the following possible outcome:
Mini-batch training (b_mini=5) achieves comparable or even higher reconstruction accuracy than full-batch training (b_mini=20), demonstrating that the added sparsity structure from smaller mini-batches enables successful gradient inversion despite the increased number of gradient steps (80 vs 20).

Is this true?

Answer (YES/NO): YES